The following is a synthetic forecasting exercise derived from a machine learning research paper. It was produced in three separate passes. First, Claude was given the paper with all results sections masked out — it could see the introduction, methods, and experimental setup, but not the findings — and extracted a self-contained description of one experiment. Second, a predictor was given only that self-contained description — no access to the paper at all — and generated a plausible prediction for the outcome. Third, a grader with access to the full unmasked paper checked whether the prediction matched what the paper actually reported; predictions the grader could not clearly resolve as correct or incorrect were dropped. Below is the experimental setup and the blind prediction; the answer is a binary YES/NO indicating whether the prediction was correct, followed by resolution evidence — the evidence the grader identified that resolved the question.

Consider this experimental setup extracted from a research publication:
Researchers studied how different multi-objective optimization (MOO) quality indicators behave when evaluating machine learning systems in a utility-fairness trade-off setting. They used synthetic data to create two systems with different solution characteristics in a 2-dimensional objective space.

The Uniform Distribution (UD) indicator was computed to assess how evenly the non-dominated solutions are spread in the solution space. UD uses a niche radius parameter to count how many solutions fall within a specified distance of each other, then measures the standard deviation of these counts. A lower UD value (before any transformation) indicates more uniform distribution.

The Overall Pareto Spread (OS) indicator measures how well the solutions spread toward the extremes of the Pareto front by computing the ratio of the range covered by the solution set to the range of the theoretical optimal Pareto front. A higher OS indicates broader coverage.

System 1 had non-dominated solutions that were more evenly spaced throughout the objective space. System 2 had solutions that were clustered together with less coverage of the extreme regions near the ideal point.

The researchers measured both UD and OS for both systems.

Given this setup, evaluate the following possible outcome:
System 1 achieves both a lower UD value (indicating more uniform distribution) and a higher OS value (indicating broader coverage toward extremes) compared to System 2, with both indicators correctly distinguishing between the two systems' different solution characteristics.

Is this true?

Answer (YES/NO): YES